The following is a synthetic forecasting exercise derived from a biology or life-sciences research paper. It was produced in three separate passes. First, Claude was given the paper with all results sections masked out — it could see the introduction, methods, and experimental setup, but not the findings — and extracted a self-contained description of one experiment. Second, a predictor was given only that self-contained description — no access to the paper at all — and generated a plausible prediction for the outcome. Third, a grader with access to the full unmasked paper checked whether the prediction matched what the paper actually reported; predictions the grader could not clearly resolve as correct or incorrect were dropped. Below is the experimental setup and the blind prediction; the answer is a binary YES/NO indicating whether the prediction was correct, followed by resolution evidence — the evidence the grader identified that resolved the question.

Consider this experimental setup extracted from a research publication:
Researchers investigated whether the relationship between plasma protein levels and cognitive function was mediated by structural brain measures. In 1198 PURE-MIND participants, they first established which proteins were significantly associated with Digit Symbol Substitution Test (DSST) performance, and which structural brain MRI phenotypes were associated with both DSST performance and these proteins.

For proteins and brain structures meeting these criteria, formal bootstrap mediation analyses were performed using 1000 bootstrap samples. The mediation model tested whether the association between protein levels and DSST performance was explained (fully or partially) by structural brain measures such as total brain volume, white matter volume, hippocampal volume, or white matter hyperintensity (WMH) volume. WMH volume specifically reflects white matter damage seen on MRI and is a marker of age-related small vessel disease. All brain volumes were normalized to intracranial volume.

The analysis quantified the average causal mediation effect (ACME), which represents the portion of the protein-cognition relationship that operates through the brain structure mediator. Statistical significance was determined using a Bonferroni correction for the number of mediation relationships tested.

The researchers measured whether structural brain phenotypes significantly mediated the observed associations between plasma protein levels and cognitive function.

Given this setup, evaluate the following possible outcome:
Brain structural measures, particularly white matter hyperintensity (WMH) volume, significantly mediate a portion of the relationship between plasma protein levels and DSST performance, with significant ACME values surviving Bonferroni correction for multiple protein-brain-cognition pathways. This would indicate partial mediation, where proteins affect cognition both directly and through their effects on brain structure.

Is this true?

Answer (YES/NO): NO